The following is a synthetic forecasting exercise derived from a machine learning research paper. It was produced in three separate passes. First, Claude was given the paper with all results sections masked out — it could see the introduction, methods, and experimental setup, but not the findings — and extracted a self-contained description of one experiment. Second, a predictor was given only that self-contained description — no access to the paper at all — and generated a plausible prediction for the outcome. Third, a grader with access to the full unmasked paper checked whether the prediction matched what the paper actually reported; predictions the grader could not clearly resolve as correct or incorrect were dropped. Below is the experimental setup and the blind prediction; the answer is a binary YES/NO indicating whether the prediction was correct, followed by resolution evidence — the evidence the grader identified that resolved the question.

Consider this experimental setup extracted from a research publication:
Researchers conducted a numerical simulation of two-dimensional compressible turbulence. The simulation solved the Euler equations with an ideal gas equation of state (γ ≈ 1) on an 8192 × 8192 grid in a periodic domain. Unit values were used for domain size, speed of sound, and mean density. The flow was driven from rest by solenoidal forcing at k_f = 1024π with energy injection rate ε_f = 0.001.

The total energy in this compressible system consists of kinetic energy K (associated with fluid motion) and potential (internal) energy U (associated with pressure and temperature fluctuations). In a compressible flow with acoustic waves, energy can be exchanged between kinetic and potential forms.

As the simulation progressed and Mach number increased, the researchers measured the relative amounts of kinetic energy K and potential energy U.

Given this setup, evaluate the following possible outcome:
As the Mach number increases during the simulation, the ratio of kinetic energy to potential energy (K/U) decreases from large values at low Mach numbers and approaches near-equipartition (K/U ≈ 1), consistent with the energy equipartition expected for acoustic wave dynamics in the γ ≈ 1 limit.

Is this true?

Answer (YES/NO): NO